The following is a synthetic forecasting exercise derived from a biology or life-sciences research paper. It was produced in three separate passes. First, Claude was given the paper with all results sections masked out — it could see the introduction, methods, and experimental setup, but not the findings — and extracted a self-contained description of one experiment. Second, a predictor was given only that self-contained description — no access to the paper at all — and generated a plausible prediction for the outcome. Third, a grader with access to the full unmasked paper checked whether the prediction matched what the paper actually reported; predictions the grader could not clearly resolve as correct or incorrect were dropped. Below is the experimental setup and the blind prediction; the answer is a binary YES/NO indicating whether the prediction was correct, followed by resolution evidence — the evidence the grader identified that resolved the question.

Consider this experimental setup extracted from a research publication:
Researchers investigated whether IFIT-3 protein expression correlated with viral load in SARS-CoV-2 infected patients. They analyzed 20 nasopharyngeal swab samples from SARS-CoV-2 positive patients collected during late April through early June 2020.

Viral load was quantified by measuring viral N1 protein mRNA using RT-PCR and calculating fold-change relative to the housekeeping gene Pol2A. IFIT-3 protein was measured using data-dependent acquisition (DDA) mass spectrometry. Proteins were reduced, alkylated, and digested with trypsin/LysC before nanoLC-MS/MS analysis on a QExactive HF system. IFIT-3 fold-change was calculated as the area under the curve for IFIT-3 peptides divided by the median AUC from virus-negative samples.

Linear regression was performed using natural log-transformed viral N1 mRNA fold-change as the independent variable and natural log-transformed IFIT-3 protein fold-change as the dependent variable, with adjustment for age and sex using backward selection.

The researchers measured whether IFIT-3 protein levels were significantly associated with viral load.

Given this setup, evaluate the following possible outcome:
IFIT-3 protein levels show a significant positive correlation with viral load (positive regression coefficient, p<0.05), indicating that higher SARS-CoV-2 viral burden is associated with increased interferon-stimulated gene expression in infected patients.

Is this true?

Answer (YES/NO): YES